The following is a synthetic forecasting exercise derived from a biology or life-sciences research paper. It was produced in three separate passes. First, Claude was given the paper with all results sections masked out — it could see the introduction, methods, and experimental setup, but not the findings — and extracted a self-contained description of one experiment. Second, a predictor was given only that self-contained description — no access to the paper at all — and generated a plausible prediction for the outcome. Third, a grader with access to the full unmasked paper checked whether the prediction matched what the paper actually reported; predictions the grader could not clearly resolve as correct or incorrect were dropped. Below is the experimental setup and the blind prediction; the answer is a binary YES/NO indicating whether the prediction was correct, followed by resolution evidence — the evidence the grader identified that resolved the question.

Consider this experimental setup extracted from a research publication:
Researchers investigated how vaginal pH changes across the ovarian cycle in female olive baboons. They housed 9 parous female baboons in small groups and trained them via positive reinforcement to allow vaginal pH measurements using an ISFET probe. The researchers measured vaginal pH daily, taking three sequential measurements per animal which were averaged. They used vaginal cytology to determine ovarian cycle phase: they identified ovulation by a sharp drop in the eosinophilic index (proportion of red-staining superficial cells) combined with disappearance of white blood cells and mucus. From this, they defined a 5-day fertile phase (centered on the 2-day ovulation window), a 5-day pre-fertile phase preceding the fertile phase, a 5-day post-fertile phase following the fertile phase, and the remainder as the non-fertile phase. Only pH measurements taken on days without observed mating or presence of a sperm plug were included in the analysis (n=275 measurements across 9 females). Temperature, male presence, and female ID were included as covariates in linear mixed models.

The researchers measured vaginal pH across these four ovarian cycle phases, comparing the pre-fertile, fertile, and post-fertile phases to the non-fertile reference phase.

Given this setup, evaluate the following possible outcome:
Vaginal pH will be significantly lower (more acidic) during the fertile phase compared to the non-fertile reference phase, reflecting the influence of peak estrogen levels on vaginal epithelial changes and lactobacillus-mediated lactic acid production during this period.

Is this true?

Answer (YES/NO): NO